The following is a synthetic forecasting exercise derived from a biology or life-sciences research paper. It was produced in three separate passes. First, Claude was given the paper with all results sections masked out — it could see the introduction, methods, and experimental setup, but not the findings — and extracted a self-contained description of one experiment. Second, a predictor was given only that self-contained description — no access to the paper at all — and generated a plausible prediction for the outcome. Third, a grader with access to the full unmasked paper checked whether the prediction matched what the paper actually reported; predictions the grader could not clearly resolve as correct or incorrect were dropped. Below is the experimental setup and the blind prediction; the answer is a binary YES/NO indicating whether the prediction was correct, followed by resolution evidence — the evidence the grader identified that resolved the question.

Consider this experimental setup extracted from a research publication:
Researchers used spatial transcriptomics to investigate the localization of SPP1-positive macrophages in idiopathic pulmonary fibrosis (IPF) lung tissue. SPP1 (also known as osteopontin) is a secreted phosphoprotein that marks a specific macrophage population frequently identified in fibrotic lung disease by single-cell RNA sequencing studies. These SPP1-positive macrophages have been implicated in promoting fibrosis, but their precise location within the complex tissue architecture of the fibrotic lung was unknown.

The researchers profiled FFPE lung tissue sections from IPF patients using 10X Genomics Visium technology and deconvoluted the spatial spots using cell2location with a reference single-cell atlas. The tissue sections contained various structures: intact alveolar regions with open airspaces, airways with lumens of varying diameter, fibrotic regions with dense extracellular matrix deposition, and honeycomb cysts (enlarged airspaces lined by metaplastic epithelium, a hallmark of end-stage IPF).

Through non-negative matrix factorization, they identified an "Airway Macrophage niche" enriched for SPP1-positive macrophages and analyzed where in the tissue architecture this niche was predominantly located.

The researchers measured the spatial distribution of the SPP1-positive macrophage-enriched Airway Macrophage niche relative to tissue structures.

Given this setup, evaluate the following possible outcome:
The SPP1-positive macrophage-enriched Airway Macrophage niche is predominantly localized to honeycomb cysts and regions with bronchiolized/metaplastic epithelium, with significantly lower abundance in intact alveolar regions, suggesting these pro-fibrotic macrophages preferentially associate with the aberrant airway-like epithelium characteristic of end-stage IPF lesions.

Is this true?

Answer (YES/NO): NO